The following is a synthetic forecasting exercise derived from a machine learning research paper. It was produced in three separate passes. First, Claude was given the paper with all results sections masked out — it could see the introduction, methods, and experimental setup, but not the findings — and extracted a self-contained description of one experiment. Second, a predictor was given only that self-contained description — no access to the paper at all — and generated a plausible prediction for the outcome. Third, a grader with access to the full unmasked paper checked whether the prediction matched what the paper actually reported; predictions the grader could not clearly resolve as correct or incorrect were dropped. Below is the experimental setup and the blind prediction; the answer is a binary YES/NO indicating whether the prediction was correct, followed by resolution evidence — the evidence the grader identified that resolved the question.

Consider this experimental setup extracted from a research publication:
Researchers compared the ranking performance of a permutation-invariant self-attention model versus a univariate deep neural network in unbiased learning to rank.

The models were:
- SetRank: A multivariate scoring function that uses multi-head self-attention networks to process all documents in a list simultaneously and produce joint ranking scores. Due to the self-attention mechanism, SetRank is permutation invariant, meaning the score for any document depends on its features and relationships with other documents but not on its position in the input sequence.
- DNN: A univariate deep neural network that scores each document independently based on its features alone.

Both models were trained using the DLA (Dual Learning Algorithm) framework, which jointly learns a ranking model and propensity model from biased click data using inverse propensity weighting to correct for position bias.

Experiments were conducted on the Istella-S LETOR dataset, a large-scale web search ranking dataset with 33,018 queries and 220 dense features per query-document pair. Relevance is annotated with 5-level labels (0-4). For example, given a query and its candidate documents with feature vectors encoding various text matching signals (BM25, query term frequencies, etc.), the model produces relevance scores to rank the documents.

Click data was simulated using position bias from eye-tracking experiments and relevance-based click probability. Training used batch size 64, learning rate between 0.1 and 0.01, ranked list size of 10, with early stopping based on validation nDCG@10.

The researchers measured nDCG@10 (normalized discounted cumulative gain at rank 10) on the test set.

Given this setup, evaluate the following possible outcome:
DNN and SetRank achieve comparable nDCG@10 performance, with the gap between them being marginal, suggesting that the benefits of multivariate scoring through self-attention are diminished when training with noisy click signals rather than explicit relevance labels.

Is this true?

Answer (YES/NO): NO